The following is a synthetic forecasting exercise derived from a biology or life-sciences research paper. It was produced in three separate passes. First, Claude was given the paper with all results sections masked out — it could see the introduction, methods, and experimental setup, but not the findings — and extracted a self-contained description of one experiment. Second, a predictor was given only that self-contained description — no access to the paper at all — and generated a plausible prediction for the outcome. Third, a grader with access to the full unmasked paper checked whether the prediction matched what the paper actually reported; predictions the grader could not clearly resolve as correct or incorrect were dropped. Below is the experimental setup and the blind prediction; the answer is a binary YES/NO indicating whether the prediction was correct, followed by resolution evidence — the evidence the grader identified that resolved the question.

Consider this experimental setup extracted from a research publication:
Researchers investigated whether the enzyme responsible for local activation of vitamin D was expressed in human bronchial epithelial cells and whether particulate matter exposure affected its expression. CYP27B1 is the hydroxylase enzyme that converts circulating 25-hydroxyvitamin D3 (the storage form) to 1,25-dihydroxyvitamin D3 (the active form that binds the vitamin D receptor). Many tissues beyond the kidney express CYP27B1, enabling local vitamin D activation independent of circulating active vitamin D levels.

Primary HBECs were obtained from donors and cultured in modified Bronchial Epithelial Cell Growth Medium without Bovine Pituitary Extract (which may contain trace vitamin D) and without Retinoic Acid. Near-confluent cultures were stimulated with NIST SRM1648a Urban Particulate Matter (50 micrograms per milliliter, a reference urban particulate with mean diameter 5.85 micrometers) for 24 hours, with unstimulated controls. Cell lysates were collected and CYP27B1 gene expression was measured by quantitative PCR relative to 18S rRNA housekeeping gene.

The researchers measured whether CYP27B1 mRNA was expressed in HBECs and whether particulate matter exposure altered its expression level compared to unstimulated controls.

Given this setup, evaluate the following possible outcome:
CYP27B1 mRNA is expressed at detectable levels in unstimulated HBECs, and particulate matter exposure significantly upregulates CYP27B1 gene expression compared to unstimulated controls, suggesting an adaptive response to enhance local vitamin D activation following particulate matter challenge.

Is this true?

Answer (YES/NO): YES